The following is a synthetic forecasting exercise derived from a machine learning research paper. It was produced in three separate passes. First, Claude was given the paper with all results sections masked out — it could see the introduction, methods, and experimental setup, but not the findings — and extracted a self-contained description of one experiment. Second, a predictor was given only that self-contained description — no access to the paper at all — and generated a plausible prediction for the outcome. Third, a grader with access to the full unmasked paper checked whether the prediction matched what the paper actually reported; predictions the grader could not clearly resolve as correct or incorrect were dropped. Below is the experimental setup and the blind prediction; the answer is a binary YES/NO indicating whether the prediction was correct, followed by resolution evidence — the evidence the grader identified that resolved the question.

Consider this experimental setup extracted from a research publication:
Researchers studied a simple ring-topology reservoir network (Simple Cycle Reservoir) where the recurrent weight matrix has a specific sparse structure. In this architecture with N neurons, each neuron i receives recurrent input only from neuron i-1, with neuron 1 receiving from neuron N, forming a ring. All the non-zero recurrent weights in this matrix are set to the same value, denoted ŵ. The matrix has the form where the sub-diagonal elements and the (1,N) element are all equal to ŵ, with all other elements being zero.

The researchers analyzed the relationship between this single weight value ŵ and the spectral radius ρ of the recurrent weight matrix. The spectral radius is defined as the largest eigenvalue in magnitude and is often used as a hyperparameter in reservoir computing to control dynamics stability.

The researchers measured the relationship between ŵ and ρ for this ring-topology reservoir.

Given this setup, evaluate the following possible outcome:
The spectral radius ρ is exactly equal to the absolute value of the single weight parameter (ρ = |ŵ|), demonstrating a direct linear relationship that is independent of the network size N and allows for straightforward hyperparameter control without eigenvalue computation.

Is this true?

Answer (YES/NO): YES